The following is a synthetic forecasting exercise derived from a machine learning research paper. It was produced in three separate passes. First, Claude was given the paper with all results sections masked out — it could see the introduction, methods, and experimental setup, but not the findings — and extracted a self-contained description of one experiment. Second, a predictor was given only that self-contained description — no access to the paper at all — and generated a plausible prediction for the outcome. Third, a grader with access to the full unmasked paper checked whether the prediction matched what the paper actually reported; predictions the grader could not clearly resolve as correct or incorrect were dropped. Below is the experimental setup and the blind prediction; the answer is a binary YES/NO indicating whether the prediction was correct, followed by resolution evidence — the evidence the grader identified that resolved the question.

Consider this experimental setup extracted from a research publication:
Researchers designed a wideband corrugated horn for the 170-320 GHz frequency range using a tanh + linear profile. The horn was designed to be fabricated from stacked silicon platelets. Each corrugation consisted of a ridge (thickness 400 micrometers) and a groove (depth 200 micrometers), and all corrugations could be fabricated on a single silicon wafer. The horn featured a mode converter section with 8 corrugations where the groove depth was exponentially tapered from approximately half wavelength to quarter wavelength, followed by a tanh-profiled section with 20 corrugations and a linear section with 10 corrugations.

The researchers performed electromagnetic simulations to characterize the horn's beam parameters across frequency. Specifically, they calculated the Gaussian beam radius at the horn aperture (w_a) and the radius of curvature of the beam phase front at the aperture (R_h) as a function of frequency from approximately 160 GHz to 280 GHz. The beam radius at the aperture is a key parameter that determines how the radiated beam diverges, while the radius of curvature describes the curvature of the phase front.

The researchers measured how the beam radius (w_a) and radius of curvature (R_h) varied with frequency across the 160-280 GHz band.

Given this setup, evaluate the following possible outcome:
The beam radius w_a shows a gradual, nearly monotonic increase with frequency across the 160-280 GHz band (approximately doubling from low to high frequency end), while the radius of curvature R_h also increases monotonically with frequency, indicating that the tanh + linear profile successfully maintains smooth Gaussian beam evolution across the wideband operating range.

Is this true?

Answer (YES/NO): NO